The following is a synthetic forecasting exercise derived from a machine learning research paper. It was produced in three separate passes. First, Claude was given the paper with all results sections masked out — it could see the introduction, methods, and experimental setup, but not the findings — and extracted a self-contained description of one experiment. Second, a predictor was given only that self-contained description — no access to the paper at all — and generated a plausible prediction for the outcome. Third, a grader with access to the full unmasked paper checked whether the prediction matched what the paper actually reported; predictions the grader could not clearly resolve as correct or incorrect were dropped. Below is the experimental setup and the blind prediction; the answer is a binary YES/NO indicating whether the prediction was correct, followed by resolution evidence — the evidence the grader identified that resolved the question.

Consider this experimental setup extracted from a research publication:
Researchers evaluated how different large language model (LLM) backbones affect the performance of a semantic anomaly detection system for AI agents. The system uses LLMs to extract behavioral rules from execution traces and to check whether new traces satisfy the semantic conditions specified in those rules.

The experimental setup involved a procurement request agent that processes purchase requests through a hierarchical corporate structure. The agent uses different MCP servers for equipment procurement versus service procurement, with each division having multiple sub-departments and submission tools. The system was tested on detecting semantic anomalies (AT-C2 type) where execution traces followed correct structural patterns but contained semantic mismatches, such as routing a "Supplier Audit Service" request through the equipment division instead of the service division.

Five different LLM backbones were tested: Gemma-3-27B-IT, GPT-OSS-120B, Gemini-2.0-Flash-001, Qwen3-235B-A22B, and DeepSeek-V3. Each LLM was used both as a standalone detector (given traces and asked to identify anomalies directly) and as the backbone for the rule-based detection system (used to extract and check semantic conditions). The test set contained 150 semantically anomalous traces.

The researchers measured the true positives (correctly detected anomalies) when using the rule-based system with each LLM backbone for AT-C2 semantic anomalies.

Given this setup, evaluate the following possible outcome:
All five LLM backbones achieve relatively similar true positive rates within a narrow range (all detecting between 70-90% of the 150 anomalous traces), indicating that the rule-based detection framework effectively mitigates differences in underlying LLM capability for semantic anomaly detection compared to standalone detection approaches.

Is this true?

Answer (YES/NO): NO